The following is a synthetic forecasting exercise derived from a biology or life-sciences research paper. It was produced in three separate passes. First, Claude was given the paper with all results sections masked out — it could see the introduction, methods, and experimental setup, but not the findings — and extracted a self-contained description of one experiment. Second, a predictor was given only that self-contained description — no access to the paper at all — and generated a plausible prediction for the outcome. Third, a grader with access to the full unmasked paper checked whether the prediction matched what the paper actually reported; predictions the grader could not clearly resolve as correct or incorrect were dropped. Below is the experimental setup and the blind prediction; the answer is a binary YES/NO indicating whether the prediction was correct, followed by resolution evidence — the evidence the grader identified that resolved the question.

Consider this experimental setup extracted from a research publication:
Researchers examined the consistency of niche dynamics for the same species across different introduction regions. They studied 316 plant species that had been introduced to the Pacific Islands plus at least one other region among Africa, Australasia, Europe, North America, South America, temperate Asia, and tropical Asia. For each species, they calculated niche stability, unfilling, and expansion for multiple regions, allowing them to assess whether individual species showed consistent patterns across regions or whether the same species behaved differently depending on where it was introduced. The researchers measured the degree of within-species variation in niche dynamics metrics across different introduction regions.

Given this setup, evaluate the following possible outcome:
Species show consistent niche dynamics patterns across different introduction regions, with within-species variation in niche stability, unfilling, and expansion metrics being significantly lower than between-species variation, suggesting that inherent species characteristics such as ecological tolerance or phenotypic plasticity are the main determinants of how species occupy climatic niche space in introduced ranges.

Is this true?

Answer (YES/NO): NO